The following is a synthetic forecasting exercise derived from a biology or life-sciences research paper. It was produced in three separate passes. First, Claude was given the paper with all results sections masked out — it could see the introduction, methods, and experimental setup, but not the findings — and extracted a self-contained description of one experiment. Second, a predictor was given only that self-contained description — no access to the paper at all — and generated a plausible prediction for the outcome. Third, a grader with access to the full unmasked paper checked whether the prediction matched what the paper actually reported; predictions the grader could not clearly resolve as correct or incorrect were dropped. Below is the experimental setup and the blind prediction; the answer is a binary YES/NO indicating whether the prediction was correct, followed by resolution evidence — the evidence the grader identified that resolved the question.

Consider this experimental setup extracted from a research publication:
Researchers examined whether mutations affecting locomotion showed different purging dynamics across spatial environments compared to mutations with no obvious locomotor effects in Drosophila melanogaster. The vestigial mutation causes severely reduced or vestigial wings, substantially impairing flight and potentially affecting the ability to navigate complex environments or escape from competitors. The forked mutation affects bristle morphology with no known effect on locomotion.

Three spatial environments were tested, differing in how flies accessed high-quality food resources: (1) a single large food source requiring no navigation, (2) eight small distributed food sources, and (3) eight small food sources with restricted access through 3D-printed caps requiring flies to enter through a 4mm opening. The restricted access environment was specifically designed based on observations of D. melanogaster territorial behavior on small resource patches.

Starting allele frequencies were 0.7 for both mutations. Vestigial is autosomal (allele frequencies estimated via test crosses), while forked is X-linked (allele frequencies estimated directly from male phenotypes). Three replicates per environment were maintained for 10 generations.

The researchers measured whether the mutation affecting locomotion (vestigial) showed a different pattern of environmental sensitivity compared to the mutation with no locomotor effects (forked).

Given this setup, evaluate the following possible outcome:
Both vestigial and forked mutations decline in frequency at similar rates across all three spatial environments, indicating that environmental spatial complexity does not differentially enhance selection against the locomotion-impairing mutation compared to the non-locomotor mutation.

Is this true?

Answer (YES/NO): NO